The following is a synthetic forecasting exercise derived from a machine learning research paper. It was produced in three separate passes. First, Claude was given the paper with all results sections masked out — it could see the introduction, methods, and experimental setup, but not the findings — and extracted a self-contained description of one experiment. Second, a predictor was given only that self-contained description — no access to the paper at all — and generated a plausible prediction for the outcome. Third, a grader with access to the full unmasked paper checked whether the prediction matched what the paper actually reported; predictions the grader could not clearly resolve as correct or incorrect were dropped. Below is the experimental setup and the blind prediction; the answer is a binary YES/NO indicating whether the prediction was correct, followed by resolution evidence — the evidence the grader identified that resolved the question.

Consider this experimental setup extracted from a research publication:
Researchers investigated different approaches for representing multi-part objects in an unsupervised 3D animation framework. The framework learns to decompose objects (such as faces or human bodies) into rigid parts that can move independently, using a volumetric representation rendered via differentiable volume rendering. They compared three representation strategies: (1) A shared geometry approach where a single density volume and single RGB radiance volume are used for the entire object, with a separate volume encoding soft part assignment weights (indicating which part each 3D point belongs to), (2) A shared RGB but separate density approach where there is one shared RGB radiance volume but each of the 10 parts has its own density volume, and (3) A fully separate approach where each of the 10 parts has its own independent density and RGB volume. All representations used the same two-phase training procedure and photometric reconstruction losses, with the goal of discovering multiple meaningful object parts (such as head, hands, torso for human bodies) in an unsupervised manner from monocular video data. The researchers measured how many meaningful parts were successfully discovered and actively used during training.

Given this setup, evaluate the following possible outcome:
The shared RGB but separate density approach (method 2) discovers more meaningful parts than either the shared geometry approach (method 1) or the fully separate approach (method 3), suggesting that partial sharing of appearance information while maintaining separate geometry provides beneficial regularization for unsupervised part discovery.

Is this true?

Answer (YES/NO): NO